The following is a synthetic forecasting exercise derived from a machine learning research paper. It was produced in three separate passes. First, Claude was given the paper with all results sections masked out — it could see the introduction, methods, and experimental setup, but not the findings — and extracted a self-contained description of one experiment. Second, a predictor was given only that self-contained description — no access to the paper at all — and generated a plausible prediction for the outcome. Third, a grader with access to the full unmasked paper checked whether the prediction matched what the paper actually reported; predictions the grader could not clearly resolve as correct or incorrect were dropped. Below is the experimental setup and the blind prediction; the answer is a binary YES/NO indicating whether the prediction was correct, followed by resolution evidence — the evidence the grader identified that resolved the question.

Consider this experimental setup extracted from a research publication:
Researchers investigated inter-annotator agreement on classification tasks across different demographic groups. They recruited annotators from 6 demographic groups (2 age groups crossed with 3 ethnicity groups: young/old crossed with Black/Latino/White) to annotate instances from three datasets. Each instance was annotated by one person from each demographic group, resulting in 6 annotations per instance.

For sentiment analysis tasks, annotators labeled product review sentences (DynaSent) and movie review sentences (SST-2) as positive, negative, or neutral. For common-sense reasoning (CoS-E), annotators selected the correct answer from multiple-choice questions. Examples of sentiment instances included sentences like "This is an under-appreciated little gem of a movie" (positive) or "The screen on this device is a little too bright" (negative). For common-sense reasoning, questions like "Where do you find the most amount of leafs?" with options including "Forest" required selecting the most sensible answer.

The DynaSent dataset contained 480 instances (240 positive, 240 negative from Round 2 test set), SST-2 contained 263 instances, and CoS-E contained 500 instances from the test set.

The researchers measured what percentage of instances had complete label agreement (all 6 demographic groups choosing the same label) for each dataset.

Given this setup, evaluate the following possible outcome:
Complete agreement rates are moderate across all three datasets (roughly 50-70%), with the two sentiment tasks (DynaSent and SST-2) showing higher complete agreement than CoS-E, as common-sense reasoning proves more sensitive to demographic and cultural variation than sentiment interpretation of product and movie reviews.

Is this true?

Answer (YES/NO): NO